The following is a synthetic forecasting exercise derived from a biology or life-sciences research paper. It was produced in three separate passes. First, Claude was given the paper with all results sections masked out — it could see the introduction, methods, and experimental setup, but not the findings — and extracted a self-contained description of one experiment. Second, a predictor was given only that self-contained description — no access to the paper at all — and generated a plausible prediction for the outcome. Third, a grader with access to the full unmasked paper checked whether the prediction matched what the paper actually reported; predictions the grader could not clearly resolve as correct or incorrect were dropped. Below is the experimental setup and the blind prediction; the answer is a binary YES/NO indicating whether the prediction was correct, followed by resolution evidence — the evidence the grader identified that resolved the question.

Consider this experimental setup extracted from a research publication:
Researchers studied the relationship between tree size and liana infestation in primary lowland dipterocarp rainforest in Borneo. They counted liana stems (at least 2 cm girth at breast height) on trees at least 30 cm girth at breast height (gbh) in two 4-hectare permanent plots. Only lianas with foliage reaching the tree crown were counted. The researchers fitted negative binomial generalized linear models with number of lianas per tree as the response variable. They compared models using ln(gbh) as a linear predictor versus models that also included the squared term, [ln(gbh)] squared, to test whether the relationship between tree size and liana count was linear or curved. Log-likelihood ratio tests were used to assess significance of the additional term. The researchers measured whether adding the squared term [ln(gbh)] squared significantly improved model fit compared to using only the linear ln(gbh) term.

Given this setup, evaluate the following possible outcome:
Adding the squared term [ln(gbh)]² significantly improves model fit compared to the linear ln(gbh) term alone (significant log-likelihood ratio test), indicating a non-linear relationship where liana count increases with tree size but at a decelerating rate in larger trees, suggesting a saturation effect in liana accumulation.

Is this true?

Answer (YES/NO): NO